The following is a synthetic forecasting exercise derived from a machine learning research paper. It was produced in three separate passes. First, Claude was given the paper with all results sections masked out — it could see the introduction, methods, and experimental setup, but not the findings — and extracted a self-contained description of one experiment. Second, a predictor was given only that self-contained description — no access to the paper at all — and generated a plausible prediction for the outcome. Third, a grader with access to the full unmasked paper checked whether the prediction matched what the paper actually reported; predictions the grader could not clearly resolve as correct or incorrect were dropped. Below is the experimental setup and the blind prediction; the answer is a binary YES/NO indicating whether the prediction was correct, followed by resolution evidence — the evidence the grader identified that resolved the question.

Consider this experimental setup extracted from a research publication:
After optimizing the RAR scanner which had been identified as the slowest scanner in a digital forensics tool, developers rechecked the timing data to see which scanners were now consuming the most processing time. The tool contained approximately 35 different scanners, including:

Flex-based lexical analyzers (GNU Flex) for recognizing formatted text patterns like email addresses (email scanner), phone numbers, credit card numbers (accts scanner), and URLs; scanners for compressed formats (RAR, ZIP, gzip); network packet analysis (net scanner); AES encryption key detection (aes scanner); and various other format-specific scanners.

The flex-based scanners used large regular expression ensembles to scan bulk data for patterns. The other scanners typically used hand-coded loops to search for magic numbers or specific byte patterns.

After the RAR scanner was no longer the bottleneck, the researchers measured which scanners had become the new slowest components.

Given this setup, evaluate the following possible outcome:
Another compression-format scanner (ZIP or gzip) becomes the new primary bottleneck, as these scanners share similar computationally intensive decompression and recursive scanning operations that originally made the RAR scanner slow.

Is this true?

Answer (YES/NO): NO